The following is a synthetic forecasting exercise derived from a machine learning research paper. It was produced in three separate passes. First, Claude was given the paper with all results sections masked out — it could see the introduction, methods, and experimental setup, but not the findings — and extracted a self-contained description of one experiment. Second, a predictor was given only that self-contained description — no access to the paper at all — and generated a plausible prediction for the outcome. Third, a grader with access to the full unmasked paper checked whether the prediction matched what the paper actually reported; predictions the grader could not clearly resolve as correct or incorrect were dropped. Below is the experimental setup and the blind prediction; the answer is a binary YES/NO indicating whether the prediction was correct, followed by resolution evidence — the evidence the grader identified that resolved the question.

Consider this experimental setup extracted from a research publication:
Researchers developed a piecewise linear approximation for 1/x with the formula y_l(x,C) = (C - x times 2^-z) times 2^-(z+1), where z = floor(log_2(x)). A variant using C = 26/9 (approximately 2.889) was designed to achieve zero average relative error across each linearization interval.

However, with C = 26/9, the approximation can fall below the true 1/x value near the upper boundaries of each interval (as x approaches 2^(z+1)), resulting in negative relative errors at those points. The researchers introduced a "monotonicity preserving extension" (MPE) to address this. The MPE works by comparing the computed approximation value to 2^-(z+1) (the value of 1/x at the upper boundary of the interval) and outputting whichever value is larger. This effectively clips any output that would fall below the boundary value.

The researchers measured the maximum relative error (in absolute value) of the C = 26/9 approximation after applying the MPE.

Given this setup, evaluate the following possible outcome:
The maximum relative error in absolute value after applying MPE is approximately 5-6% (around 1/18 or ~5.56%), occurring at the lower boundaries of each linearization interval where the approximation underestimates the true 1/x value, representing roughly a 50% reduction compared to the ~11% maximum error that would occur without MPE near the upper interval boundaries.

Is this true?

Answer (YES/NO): NO